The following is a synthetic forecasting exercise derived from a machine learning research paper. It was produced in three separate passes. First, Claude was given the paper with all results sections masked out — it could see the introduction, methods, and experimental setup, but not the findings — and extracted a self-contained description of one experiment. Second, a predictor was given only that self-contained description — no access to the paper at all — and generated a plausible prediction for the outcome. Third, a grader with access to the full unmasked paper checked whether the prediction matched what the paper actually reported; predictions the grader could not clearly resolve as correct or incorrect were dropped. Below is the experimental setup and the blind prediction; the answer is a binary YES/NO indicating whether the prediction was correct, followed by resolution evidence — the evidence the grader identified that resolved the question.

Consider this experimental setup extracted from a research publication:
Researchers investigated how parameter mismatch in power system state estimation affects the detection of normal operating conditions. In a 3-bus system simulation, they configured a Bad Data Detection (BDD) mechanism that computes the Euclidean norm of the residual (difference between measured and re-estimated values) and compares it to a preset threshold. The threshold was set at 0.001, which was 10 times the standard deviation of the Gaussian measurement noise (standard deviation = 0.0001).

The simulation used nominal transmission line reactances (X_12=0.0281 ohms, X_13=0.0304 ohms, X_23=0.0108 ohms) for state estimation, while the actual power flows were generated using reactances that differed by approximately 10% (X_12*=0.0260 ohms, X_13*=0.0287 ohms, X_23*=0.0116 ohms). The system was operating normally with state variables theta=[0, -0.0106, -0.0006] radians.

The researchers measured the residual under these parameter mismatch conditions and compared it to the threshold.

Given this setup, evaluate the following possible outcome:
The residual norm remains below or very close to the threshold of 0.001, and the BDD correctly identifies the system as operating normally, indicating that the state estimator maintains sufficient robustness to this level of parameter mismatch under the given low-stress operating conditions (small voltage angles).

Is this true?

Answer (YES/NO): NO